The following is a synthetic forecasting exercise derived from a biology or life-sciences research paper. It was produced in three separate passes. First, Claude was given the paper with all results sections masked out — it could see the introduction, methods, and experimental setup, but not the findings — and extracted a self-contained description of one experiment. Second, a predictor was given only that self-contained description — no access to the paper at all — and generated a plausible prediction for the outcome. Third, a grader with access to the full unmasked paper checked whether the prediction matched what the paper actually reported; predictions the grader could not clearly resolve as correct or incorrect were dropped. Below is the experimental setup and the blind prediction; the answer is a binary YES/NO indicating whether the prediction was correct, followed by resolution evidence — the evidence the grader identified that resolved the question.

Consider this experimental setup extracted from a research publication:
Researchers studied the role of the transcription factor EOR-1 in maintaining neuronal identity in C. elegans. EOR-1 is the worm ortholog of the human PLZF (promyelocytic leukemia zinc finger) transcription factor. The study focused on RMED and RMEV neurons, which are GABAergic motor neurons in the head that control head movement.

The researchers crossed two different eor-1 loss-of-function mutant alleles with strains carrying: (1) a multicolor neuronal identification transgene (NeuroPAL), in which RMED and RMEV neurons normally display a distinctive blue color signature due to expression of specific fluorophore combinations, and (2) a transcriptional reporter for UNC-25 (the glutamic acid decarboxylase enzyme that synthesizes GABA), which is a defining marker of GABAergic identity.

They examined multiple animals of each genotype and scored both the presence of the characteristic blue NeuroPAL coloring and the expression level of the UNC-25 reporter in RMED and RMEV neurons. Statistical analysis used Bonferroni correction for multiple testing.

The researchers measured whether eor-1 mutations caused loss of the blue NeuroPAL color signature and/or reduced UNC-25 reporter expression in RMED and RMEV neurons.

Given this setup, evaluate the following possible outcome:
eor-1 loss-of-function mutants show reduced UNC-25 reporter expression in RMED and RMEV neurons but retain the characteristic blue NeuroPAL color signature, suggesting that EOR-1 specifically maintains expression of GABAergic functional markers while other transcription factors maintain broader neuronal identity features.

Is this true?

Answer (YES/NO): NO